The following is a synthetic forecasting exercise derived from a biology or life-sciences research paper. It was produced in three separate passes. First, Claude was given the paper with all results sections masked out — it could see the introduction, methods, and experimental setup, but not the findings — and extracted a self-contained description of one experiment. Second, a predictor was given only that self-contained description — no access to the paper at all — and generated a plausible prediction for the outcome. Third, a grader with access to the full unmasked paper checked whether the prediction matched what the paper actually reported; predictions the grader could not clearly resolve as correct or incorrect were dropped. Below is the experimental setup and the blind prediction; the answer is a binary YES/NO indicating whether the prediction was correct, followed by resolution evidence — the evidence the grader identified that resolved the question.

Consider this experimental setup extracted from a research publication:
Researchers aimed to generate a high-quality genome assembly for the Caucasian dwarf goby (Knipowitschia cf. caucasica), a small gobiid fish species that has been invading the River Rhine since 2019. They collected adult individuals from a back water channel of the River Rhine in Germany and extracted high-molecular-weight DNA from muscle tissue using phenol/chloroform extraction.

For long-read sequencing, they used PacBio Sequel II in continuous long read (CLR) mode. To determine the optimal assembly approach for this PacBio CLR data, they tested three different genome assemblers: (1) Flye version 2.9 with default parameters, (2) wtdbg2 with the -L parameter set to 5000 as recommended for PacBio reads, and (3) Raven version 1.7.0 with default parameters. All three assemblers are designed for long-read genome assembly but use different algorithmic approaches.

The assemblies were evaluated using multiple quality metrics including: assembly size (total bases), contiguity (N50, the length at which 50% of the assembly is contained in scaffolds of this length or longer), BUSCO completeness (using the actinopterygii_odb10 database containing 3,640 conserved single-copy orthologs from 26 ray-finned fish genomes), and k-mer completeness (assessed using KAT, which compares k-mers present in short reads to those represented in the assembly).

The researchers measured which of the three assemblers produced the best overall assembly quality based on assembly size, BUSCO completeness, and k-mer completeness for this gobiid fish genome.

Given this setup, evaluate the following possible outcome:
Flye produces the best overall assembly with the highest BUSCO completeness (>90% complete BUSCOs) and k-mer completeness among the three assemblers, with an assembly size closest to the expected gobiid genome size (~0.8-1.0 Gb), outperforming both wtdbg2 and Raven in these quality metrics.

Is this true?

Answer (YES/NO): YES